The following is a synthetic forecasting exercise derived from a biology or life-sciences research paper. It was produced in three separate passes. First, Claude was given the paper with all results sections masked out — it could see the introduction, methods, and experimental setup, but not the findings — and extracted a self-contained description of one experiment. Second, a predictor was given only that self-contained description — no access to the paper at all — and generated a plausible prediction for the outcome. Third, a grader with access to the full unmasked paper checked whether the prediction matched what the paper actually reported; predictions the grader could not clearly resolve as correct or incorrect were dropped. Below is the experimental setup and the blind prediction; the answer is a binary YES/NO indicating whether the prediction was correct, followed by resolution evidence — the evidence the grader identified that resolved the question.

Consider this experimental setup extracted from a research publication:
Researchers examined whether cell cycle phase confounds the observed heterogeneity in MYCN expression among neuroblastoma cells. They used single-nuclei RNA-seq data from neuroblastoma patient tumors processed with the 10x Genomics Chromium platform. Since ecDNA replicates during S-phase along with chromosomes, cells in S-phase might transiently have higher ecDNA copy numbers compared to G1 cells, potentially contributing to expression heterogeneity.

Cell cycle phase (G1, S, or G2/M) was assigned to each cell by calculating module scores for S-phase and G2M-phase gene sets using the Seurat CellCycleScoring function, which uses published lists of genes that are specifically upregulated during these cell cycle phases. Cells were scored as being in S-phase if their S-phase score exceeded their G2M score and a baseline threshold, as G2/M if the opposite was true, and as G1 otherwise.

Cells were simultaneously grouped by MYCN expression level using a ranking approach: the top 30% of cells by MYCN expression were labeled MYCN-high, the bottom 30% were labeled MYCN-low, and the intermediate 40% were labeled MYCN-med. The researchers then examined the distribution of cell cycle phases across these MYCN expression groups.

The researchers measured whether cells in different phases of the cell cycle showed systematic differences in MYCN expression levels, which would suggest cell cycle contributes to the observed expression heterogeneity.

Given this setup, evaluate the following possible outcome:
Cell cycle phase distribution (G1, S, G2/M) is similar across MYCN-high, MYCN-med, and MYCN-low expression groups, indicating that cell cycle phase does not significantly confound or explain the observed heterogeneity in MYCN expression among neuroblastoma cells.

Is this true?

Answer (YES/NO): NO